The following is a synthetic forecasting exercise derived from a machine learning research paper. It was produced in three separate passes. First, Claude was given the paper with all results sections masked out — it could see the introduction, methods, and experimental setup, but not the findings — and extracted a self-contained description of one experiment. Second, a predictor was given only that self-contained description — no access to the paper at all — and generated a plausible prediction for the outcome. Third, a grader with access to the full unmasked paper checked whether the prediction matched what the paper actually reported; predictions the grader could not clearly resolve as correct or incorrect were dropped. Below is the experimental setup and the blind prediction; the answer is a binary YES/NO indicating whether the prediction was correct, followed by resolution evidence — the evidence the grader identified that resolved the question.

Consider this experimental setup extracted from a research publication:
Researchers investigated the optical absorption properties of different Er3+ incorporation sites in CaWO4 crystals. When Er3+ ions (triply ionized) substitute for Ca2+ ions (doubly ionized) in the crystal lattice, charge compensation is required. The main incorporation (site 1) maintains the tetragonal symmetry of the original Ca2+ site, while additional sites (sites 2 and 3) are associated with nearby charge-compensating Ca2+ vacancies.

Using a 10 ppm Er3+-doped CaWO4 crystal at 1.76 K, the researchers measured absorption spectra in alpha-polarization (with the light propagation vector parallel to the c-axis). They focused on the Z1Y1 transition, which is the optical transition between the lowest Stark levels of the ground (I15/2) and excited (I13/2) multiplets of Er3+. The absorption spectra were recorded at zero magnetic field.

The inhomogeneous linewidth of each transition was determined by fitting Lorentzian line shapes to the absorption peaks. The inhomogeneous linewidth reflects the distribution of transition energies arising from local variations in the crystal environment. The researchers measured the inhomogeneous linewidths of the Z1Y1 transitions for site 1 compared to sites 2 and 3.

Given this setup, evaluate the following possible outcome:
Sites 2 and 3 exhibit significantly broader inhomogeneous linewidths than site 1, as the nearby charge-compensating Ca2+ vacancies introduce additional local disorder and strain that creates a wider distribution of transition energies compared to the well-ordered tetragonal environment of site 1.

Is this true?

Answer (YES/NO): YES